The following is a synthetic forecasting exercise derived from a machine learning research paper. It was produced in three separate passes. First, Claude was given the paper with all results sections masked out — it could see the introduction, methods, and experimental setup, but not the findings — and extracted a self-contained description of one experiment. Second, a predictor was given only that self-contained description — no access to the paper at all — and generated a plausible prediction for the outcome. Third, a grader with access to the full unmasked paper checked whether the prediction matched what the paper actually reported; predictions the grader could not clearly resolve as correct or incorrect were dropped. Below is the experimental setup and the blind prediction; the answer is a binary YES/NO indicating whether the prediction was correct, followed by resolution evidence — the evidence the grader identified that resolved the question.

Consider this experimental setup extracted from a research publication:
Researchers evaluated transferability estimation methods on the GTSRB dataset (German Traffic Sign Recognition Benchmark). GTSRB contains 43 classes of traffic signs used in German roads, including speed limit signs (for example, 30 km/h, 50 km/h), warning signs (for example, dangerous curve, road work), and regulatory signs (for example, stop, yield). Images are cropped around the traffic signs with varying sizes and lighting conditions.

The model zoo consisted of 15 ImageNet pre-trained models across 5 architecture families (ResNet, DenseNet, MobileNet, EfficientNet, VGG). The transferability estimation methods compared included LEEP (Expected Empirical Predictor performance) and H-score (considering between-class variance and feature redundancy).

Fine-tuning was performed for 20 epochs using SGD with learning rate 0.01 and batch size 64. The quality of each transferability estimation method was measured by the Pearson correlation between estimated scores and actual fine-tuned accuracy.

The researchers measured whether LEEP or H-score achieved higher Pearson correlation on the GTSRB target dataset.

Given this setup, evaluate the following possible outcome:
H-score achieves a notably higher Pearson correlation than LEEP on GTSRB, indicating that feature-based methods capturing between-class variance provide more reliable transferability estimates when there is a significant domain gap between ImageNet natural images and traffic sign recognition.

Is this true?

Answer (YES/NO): NO